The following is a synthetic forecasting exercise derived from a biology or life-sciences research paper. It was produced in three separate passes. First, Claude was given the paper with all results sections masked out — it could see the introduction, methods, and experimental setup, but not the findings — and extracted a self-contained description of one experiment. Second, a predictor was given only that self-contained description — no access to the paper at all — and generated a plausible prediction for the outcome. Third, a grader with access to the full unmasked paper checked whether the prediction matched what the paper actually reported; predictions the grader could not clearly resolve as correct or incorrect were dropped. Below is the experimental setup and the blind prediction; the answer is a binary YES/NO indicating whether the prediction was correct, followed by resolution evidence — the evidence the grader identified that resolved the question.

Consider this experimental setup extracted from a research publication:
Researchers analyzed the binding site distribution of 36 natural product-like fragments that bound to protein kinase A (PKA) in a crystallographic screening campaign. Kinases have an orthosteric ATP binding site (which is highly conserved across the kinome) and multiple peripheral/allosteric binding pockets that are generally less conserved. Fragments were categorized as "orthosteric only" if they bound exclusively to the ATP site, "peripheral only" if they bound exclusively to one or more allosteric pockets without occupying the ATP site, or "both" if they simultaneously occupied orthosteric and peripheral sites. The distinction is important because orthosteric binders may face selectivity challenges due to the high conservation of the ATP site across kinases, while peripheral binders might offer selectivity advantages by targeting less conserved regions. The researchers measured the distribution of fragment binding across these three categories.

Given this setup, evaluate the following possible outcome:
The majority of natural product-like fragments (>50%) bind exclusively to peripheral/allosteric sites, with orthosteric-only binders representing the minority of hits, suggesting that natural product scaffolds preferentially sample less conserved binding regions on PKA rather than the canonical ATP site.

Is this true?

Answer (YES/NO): NO